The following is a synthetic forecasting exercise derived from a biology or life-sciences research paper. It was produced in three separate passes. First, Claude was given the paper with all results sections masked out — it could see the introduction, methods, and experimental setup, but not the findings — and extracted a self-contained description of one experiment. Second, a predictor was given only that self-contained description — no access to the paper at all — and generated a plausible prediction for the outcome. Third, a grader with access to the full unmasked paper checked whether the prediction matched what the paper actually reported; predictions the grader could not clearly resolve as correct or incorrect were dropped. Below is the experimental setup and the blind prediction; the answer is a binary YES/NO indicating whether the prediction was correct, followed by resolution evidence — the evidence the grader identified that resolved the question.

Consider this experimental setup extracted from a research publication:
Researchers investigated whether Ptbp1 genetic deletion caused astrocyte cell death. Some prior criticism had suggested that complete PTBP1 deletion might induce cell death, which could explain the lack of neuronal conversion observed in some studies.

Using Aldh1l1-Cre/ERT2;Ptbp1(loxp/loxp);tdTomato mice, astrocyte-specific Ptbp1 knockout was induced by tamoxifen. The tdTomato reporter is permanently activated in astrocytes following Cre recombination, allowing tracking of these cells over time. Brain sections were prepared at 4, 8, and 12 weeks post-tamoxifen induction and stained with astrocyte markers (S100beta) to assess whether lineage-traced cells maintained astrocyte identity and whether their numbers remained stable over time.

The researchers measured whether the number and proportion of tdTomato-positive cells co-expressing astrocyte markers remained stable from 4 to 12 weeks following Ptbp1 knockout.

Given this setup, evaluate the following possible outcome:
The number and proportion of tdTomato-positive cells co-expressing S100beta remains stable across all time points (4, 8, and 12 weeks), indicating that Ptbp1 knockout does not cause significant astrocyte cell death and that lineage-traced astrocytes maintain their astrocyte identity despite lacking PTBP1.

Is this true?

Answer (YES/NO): YES